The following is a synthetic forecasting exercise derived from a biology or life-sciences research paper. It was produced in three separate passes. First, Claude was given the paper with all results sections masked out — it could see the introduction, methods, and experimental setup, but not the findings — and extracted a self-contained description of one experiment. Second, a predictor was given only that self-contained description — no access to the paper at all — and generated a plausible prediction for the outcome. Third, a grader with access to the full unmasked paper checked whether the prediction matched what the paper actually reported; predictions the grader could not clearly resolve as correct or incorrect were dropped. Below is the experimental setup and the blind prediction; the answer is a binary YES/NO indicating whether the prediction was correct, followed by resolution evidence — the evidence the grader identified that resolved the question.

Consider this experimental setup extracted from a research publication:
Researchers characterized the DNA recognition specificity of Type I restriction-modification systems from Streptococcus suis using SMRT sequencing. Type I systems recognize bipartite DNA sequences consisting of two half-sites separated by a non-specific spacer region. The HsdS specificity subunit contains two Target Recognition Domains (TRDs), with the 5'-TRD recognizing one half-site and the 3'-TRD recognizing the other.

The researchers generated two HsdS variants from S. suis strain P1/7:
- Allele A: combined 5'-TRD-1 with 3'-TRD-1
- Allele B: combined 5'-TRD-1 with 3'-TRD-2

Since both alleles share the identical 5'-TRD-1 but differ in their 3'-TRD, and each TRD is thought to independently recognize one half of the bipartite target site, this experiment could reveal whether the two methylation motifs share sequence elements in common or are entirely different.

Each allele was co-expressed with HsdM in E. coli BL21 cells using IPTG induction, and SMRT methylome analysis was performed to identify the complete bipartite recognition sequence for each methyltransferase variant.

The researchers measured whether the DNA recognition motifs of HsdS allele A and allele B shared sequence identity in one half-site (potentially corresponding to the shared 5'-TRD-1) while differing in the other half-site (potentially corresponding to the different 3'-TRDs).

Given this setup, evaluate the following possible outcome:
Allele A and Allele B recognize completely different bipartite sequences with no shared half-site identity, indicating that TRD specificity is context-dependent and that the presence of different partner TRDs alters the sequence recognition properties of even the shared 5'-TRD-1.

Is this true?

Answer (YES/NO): NO